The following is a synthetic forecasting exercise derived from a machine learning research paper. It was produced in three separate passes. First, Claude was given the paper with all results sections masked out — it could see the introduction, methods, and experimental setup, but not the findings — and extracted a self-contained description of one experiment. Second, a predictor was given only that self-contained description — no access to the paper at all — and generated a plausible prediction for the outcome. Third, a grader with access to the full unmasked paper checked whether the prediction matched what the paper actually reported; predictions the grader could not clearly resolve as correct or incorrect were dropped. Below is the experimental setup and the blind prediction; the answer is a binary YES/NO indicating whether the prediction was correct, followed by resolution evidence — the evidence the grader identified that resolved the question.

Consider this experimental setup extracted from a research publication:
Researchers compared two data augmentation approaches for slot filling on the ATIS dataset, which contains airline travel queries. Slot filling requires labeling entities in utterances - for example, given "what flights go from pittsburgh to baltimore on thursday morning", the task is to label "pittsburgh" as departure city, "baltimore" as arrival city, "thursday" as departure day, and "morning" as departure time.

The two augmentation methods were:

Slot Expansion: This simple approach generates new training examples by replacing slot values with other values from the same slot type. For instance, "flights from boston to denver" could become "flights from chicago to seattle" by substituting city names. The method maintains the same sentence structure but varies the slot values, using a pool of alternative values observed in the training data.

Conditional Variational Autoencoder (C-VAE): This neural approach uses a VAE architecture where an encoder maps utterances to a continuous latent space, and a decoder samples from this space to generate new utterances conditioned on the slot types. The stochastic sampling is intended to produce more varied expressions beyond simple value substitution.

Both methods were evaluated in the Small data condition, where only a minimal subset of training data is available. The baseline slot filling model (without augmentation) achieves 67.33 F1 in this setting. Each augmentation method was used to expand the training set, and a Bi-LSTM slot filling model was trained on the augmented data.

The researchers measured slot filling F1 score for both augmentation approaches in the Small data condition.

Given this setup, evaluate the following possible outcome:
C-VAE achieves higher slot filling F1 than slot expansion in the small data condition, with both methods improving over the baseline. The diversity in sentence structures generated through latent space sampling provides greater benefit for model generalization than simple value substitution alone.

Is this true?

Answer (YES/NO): NO